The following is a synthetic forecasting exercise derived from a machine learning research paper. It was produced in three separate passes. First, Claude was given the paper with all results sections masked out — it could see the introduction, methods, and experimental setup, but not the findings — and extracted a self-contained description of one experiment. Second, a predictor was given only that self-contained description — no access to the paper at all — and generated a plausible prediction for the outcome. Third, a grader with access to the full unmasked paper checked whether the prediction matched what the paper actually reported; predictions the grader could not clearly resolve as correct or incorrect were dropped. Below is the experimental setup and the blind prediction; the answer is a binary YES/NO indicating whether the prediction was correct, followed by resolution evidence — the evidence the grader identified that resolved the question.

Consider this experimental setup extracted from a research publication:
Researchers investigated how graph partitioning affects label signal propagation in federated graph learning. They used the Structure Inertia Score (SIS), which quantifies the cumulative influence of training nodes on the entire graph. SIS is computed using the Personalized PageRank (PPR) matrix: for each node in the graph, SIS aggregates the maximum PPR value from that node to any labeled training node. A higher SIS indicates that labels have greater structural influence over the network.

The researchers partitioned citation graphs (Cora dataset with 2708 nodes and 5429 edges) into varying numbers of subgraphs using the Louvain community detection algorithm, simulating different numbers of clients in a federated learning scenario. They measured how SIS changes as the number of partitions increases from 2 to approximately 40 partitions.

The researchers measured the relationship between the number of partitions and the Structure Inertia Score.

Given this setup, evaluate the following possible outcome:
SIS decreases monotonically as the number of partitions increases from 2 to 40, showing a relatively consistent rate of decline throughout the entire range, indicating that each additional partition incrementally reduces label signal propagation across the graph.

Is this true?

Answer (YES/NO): NO